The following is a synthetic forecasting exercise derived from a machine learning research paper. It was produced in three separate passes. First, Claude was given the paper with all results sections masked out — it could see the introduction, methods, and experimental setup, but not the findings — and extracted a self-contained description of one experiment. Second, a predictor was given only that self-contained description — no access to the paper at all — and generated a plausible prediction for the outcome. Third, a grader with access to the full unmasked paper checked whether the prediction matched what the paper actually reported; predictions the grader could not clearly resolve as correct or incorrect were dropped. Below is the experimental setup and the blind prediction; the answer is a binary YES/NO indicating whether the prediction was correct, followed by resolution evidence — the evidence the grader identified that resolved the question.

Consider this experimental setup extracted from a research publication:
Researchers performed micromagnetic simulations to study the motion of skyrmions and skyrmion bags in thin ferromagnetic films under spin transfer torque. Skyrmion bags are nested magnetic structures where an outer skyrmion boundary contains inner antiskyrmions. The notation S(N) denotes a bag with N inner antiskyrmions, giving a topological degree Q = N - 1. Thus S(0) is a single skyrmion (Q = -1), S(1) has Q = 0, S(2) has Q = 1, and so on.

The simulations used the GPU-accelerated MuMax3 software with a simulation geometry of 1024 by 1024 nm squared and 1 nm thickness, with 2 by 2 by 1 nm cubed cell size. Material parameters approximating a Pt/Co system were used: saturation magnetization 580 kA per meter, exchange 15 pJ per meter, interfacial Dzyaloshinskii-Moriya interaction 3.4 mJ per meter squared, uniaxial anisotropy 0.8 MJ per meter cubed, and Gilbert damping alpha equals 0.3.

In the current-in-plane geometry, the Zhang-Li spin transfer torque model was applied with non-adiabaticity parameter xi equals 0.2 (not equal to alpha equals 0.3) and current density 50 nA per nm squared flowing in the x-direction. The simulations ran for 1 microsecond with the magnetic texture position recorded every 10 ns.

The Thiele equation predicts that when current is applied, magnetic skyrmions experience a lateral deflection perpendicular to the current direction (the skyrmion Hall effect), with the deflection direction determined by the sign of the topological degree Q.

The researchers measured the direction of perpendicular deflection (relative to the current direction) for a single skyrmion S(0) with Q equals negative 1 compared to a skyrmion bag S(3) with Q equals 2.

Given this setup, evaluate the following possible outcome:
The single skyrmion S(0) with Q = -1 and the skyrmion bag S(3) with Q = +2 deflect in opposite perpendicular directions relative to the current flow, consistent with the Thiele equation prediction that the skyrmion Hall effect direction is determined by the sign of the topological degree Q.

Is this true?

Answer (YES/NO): YES